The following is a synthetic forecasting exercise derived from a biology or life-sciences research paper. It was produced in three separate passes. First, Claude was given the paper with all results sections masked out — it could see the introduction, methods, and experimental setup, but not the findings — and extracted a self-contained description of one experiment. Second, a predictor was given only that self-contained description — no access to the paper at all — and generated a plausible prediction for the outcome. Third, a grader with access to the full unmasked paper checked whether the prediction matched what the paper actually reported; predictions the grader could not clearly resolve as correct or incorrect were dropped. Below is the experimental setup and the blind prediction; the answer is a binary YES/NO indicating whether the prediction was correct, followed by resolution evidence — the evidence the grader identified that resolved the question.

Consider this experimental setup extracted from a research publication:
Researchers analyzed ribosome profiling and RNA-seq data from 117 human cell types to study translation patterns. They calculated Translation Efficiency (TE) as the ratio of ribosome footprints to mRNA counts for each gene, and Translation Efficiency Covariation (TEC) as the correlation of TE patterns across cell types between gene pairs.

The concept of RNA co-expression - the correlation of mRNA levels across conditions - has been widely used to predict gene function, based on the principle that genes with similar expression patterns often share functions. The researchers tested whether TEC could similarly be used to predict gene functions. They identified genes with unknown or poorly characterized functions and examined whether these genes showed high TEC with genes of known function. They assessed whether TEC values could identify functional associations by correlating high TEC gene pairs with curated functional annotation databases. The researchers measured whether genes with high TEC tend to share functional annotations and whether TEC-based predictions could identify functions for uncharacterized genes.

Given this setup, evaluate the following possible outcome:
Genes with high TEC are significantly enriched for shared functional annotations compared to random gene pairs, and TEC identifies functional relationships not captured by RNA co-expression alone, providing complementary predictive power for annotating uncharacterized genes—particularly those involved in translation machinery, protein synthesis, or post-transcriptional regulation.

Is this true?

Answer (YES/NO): NO